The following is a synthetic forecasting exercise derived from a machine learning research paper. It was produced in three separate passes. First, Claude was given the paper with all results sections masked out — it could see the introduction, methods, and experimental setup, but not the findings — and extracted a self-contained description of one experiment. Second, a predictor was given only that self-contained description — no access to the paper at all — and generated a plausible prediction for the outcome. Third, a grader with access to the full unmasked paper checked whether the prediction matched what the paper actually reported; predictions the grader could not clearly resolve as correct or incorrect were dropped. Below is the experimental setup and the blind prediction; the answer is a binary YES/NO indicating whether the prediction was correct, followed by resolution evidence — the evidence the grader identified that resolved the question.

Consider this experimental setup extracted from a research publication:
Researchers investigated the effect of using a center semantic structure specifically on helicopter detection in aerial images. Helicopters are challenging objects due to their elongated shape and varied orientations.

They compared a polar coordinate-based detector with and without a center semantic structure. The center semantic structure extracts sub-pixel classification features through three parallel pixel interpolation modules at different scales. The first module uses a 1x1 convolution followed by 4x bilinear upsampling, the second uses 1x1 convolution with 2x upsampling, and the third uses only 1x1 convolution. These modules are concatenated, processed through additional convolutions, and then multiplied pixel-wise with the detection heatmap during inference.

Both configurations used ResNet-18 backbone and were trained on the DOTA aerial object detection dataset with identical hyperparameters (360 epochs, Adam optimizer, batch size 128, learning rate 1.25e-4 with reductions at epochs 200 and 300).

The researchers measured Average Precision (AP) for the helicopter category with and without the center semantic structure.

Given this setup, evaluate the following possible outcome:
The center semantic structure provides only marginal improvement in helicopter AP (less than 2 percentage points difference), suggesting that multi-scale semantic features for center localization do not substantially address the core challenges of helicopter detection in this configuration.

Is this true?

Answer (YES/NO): NO